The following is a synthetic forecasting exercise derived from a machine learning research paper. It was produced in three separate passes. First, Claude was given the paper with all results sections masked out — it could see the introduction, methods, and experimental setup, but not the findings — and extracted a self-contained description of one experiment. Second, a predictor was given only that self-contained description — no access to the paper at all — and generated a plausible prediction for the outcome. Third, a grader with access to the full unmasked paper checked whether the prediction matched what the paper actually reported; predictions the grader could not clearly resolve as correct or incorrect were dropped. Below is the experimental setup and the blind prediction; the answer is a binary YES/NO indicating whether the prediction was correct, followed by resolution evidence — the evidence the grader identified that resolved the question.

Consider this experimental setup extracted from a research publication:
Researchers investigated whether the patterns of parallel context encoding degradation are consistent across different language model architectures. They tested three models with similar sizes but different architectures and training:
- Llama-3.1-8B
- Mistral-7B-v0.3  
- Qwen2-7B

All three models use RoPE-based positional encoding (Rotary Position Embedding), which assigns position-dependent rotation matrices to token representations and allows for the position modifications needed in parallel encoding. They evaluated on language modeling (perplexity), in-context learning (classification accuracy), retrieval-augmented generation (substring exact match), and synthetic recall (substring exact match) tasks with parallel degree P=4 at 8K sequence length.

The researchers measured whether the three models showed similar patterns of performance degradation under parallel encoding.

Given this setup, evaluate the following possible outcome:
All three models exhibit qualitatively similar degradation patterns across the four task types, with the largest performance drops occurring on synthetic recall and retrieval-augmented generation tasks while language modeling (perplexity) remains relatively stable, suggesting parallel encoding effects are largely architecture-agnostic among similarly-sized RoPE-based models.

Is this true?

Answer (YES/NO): NO